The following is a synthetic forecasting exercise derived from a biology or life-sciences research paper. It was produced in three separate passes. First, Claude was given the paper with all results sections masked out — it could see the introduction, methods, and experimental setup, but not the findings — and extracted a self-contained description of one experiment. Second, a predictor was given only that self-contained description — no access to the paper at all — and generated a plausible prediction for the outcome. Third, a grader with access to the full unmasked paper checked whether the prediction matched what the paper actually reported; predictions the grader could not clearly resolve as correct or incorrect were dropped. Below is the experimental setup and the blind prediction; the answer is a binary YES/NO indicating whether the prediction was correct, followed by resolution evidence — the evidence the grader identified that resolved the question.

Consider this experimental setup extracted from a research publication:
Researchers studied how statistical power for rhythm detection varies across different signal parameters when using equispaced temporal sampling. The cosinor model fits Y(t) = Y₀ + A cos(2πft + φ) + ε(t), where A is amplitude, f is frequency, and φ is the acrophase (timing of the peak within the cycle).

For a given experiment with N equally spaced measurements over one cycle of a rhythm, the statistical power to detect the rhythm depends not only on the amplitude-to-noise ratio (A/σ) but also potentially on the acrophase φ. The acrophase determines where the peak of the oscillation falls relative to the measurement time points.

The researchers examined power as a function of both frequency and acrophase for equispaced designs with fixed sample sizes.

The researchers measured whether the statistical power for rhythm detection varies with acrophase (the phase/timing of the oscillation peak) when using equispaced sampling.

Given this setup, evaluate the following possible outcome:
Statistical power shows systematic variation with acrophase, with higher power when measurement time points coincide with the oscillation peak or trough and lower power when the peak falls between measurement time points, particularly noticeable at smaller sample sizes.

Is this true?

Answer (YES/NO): NO